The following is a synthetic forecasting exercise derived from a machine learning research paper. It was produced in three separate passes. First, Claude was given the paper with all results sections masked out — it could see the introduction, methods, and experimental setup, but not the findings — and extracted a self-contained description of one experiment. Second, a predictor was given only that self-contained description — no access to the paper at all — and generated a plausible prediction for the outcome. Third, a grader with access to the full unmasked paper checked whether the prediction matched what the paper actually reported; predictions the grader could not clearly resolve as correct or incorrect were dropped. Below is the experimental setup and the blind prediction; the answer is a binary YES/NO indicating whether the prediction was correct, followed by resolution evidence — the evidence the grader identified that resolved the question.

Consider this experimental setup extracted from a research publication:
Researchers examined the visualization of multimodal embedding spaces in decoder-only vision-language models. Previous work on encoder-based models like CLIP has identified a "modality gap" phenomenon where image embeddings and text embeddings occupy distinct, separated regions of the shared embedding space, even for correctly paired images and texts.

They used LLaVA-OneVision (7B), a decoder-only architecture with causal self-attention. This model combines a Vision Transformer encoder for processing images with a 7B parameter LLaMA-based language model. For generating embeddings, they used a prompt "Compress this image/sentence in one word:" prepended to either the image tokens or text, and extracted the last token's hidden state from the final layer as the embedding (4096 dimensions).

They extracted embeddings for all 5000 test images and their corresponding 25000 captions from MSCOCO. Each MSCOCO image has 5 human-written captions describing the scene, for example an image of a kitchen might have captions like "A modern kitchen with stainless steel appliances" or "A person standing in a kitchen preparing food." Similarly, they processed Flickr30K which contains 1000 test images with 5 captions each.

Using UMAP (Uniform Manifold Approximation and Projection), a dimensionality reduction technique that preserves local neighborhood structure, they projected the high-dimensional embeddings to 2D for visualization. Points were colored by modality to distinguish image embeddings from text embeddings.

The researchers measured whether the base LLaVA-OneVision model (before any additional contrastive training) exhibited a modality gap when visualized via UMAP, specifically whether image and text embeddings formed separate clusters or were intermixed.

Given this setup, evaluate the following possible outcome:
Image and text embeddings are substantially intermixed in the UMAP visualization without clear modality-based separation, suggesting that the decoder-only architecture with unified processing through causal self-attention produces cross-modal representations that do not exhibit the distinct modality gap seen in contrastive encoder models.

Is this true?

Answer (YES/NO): NO